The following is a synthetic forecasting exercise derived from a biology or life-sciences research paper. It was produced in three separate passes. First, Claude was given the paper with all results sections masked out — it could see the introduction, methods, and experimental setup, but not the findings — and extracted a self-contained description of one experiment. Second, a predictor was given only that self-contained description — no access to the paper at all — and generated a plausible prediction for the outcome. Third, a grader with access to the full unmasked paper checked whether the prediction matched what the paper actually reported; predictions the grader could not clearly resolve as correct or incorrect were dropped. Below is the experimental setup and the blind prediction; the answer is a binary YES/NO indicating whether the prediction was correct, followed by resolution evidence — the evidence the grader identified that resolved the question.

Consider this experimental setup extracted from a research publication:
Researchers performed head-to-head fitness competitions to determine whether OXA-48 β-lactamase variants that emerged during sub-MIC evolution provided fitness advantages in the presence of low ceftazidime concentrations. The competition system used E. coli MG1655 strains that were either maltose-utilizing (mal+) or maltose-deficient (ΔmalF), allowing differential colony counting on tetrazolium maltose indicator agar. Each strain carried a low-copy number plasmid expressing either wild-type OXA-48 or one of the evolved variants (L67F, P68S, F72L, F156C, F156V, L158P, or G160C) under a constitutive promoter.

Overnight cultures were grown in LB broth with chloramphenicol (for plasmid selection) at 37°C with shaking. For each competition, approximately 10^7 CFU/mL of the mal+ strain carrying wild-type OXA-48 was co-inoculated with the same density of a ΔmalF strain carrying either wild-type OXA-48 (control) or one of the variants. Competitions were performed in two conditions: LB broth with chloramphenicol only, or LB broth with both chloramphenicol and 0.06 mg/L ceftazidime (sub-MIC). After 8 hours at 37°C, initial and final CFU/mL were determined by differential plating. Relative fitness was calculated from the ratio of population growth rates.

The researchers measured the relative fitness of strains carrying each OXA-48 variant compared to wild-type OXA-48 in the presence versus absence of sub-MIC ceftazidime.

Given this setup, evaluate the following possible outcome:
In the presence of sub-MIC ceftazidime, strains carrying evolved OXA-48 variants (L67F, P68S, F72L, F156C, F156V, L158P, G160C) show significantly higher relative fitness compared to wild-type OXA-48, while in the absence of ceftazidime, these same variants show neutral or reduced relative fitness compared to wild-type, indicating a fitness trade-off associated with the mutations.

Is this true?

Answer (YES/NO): NO